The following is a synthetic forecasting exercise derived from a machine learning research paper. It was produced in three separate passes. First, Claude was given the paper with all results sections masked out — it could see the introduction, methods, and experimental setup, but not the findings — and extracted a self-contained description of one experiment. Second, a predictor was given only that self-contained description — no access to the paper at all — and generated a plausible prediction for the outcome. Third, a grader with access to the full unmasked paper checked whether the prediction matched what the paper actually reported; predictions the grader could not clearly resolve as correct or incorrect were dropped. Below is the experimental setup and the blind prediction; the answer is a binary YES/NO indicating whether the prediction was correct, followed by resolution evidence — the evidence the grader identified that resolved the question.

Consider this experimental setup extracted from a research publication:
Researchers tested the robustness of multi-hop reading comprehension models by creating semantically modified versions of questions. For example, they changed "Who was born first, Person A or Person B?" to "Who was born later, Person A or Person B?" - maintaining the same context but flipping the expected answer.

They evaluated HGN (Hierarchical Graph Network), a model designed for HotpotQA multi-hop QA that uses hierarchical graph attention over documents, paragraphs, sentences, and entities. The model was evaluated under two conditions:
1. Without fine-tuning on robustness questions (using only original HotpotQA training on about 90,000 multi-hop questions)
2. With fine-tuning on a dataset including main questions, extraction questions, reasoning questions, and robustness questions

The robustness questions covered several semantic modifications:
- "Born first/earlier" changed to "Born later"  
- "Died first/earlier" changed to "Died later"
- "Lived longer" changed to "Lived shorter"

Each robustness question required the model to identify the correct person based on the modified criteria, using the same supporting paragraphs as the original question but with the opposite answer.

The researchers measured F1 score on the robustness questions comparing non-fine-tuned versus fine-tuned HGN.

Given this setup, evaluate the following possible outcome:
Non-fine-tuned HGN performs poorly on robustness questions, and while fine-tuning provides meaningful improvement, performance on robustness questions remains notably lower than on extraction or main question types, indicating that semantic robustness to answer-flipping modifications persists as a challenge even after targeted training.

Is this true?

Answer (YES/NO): NO